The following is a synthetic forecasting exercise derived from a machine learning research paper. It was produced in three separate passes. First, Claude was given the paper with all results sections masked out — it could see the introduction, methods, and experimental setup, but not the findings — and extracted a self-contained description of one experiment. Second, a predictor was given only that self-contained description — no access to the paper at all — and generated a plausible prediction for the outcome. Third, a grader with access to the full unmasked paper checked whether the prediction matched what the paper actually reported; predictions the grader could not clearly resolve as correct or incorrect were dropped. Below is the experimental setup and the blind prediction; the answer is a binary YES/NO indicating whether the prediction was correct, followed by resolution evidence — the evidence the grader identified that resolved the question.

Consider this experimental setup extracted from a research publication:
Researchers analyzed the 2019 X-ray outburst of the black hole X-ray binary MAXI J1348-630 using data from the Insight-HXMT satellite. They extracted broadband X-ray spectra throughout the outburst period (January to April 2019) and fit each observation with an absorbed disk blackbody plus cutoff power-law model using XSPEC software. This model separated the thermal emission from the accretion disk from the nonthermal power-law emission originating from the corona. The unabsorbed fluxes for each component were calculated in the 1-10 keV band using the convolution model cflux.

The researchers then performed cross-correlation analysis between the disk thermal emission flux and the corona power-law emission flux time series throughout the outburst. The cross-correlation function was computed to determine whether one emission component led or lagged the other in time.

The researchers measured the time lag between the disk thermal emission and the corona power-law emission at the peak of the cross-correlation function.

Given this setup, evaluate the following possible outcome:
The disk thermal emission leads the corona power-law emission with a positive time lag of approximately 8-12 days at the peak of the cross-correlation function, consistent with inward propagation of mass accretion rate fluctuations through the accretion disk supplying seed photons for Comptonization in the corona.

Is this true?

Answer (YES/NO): NO